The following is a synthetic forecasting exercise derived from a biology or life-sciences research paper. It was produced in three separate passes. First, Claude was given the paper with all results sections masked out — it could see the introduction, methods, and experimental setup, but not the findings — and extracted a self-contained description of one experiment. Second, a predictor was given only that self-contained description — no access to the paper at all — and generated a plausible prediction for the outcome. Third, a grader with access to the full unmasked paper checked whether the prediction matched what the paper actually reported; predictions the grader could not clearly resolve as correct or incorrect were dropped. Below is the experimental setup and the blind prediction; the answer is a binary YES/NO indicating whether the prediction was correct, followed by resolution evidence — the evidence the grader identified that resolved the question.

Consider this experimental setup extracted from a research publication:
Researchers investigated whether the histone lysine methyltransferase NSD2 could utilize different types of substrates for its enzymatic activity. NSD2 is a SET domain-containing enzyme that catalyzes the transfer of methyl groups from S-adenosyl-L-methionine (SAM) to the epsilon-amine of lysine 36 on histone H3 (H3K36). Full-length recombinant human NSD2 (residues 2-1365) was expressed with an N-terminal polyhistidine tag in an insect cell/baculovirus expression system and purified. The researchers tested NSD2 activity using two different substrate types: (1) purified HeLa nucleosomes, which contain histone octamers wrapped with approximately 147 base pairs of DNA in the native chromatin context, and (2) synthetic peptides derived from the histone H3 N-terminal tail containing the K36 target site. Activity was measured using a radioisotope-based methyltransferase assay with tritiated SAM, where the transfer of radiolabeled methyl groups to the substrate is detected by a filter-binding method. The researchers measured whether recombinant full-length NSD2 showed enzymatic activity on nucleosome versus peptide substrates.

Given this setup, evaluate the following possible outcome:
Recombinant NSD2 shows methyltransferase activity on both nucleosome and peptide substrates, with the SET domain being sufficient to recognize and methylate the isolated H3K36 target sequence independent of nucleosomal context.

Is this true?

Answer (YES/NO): NO